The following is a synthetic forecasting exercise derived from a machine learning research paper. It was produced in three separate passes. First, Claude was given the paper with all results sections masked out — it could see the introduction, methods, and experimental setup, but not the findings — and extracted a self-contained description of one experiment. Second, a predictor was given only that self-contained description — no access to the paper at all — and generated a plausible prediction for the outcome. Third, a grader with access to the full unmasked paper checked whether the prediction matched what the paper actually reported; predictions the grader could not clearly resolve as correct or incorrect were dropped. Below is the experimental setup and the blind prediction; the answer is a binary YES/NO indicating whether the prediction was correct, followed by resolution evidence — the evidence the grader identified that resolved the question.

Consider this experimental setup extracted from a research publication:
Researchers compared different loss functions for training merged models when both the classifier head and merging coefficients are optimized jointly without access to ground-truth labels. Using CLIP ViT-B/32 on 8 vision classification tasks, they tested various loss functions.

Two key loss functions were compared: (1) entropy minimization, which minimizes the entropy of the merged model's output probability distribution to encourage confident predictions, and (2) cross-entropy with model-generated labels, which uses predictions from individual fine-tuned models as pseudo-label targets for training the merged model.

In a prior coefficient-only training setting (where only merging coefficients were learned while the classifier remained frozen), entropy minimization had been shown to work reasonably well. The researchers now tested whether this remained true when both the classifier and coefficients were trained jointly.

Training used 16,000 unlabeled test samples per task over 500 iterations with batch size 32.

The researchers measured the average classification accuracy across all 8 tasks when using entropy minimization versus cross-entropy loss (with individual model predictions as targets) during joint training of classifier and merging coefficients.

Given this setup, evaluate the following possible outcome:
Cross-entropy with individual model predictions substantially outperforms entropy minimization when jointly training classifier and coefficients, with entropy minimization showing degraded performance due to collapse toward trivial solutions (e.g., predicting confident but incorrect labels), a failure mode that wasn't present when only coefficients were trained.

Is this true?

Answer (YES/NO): YES